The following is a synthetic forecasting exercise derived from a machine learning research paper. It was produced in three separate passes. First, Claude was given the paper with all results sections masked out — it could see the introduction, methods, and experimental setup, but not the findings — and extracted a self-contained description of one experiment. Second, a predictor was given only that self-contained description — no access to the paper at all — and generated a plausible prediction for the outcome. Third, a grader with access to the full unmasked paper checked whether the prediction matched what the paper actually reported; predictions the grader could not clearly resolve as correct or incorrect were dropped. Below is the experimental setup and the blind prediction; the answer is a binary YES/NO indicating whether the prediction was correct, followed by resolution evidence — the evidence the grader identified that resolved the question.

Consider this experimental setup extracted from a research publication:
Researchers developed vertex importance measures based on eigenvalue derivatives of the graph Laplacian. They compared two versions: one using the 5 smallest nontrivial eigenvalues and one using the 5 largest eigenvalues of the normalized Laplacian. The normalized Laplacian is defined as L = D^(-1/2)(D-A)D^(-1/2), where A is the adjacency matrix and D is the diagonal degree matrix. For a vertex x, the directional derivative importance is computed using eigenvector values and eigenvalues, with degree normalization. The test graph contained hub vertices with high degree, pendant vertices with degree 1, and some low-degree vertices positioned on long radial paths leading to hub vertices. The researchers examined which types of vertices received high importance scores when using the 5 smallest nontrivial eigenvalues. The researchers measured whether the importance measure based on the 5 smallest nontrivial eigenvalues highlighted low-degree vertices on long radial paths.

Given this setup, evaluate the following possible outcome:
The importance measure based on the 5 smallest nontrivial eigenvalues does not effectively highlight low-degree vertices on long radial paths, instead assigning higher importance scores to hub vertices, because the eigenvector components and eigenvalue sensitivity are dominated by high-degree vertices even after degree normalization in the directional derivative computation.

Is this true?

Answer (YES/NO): NO